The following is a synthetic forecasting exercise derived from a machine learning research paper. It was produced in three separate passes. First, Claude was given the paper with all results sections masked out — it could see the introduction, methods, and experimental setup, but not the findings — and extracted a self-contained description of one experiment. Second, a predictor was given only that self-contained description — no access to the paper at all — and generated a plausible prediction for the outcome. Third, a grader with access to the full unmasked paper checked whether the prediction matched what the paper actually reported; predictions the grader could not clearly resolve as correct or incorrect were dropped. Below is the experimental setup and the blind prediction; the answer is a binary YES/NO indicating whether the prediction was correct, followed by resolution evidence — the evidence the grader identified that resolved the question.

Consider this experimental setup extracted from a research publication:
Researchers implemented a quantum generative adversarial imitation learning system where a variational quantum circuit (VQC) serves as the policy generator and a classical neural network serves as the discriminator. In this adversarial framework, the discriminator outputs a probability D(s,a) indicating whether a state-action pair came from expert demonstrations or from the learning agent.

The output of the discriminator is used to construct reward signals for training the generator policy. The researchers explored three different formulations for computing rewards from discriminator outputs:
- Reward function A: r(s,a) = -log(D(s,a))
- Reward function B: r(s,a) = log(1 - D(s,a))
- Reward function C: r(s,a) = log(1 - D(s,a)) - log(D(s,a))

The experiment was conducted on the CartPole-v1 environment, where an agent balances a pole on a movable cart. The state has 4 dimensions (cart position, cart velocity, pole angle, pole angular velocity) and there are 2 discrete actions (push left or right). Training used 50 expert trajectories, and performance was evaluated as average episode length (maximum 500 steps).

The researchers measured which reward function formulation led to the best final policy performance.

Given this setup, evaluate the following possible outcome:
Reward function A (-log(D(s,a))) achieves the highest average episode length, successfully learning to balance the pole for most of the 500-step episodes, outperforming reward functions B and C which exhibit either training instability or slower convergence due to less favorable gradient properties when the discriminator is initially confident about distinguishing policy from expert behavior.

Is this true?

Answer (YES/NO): YES